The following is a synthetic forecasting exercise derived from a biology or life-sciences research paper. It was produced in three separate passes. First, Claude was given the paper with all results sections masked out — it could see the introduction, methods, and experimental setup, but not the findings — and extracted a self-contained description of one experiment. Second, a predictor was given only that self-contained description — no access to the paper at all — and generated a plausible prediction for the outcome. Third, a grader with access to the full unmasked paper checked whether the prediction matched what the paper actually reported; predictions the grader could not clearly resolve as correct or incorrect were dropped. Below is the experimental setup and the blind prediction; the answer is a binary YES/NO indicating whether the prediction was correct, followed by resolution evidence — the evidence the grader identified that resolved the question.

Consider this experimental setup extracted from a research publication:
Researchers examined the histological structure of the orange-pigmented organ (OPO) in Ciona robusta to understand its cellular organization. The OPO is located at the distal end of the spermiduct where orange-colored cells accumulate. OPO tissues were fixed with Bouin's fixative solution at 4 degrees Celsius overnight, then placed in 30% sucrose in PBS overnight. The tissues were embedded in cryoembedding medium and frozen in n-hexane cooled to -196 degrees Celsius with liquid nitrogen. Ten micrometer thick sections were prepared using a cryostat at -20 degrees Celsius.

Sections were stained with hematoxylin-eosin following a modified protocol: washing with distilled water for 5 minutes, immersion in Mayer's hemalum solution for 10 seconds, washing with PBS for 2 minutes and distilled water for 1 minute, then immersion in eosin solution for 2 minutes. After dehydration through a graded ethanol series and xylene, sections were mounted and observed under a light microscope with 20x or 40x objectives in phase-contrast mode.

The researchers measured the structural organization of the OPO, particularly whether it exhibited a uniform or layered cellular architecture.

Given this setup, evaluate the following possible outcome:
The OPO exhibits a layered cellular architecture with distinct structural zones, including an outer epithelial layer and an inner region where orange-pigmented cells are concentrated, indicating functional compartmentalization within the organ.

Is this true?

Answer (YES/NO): YES